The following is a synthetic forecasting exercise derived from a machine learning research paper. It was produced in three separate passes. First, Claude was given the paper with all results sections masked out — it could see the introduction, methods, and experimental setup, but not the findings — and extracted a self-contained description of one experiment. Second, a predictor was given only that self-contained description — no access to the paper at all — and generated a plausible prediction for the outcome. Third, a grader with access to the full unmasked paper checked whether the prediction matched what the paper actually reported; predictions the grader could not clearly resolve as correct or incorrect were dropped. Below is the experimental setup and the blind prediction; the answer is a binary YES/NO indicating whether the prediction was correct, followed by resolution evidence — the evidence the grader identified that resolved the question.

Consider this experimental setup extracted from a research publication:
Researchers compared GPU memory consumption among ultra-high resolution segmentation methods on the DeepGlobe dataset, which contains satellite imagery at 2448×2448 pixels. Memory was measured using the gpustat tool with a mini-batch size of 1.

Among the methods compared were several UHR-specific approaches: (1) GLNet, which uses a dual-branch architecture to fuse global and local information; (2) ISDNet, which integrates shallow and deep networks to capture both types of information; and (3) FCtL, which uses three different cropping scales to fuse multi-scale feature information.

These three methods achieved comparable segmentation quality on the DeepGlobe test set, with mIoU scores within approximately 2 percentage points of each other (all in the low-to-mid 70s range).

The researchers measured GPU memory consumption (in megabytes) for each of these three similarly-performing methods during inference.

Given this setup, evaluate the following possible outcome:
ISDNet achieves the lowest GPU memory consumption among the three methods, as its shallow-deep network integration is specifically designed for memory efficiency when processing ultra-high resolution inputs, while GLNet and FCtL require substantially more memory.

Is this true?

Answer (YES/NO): NO